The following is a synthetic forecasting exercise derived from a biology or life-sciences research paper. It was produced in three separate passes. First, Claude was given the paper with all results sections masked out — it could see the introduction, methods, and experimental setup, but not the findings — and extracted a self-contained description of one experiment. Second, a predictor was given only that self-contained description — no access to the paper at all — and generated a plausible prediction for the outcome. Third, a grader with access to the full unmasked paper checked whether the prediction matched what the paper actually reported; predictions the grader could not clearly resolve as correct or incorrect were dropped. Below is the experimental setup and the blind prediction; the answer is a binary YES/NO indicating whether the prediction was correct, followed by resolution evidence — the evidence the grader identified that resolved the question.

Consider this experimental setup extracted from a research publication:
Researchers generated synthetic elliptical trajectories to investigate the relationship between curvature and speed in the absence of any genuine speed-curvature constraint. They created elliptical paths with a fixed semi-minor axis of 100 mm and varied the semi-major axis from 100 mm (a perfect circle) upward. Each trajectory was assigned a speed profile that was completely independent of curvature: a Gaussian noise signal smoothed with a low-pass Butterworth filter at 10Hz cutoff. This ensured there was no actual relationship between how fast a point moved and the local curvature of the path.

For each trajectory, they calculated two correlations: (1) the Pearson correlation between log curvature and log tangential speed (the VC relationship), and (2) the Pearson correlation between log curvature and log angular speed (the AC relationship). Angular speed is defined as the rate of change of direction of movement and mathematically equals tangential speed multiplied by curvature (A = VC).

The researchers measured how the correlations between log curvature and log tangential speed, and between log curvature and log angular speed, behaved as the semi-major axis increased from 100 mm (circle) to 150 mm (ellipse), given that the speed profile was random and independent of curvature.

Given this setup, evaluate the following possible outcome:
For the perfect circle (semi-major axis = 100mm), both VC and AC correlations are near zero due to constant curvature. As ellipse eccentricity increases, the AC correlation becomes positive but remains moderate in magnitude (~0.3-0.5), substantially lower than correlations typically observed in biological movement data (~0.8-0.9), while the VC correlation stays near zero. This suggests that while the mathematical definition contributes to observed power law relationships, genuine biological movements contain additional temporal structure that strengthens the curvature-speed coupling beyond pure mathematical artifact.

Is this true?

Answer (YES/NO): NO